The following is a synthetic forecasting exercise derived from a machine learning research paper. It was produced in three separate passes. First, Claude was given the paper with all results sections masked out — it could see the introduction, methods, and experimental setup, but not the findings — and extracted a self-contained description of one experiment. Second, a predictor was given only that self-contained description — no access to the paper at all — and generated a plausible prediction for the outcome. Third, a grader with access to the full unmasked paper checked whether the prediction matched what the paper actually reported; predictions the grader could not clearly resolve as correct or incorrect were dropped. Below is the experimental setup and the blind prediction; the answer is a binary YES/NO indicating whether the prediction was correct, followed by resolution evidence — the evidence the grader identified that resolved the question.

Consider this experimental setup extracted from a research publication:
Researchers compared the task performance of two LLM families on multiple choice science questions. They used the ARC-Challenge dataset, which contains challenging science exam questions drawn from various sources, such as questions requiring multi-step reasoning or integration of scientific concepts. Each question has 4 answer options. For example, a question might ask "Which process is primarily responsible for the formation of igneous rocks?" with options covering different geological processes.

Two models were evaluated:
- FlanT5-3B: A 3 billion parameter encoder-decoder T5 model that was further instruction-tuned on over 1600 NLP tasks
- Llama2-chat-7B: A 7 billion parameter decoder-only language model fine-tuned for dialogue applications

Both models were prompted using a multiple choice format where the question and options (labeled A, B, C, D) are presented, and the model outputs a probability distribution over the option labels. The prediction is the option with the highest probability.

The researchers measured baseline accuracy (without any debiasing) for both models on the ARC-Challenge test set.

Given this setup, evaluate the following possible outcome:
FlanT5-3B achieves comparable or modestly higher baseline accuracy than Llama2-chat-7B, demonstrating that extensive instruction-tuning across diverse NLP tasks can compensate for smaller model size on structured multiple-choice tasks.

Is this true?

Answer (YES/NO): NO